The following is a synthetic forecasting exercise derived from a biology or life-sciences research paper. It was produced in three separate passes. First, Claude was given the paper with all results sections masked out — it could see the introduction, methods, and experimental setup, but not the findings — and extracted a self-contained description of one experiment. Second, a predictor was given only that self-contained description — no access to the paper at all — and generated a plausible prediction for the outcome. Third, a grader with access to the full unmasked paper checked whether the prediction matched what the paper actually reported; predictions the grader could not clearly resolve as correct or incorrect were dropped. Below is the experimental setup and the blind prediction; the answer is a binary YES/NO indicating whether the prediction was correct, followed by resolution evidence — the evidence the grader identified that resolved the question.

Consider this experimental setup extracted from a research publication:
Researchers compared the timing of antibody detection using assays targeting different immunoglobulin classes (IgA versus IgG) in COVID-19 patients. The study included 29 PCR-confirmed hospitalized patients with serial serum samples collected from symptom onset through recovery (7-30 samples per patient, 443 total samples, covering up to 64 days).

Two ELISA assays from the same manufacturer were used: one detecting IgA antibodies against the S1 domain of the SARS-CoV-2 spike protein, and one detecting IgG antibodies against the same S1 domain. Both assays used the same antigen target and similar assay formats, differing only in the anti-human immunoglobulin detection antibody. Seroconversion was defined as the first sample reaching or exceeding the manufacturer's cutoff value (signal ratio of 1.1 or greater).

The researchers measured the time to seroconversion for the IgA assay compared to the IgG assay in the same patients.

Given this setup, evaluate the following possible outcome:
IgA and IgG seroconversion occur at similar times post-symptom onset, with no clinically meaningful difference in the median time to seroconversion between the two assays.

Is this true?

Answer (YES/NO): YES